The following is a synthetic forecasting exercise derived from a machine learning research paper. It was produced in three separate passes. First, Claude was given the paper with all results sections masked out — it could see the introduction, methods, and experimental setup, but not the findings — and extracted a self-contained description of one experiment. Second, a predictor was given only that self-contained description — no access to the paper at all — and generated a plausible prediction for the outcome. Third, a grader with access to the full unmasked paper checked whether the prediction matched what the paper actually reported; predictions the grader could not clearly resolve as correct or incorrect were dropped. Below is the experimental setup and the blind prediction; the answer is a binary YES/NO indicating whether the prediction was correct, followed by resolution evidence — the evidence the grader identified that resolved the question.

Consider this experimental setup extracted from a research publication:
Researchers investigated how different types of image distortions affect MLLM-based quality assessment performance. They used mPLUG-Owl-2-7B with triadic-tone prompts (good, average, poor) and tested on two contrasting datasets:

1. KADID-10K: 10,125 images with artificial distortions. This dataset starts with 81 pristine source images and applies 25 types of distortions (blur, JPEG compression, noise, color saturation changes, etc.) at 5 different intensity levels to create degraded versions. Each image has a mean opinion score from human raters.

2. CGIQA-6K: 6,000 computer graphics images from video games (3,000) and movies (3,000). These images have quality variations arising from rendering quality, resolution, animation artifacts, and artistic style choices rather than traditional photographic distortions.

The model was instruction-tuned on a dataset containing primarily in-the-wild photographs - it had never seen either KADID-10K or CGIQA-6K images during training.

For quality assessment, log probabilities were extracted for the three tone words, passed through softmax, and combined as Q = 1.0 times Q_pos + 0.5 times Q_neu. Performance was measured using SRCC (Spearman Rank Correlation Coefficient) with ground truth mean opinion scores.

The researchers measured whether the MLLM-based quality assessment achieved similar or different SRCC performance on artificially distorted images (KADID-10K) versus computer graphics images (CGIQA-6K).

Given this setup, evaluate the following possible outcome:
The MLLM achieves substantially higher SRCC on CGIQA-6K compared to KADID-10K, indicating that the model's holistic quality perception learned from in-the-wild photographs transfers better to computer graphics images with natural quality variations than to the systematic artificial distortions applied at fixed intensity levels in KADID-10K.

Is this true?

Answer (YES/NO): NO